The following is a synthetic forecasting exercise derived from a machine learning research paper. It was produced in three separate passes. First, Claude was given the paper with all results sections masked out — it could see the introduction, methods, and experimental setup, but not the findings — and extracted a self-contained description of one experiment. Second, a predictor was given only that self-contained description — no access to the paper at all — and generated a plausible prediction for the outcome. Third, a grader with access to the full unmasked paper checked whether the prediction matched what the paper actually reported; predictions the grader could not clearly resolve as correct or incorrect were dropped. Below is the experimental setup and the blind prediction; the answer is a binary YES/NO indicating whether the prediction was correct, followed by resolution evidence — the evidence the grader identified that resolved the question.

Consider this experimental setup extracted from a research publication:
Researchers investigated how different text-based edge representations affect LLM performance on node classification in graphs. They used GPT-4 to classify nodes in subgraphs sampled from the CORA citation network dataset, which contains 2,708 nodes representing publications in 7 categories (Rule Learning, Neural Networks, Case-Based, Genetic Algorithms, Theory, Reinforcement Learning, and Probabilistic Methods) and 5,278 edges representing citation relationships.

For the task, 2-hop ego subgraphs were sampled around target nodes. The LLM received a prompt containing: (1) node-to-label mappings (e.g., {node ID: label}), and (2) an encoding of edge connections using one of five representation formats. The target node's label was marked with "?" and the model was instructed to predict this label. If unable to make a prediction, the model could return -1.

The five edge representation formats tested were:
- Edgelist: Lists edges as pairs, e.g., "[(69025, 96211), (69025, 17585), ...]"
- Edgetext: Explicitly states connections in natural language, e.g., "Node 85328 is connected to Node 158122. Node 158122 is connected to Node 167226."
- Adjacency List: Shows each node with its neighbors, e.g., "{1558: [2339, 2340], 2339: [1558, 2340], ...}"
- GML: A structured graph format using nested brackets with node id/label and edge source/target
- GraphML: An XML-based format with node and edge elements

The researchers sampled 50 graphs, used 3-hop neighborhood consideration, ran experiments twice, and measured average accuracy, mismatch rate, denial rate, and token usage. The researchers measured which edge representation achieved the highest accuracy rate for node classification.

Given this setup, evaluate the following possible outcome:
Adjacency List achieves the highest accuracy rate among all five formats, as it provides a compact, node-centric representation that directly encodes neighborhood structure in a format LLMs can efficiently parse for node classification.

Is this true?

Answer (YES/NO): YES